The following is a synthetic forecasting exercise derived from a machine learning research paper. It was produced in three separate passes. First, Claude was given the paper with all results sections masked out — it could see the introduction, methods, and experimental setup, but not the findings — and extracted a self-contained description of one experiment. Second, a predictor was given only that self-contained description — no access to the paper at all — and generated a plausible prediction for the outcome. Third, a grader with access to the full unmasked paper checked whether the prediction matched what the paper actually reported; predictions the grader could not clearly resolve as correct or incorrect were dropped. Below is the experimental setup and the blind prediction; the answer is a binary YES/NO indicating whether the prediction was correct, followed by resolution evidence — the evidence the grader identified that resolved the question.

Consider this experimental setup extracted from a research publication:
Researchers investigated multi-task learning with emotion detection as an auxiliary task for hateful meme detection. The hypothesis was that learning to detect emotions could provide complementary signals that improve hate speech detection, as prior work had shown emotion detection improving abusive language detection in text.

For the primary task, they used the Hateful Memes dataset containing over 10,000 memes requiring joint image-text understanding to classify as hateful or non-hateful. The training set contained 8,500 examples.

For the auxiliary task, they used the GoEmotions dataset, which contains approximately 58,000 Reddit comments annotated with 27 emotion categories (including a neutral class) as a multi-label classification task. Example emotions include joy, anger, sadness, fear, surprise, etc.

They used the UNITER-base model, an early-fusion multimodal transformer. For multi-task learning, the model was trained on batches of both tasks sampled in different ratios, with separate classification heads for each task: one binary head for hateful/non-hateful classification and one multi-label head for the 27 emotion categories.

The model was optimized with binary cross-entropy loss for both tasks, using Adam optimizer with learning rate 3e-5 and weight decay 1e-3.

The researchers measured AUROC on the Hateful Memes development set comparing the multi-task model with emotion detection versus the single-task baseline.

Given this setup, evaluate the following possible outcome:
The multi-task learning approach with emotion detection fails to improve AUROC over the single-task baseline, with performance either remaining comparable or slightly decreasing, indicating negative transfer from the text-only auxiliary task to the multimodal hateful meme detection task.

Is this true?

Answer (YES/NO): YES